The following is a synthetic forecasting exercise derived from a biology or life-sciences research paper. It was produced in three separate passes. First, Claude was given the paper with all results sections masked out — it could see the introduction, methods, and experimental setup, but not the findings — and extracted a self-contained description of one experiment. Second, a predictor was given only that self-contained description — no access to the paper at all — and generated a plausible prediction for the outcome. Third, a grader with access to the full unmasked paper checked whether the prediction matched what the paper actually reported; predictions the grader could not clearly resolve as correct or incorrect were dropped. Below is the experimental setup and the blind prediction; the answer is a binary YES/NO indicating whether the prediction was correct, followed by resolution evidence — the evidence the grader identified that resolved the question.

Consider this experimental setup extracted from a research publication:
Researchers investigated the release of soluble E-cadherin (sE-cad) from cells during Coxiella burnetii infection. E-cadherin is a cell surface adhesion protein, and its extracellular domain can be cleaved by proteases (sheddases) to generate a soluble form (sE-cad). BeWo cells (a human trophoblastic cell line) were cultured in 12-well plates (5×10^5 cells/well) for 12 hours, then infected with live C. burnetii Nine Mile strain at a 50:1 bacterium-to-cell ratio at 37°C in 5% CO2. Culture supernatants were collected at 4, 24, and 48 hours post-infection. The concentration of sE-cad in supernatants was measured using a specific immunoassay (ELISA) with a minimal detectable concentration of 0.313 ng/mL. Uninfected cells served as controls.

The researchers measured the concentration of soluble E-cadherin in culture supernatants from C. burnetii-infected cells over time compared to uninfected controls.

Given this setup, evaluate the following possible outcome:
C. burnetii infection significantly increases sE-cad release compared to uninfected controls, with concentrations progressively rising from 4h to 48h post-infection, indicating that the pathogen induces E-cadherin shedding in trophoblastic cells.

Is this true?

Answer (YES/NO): YES